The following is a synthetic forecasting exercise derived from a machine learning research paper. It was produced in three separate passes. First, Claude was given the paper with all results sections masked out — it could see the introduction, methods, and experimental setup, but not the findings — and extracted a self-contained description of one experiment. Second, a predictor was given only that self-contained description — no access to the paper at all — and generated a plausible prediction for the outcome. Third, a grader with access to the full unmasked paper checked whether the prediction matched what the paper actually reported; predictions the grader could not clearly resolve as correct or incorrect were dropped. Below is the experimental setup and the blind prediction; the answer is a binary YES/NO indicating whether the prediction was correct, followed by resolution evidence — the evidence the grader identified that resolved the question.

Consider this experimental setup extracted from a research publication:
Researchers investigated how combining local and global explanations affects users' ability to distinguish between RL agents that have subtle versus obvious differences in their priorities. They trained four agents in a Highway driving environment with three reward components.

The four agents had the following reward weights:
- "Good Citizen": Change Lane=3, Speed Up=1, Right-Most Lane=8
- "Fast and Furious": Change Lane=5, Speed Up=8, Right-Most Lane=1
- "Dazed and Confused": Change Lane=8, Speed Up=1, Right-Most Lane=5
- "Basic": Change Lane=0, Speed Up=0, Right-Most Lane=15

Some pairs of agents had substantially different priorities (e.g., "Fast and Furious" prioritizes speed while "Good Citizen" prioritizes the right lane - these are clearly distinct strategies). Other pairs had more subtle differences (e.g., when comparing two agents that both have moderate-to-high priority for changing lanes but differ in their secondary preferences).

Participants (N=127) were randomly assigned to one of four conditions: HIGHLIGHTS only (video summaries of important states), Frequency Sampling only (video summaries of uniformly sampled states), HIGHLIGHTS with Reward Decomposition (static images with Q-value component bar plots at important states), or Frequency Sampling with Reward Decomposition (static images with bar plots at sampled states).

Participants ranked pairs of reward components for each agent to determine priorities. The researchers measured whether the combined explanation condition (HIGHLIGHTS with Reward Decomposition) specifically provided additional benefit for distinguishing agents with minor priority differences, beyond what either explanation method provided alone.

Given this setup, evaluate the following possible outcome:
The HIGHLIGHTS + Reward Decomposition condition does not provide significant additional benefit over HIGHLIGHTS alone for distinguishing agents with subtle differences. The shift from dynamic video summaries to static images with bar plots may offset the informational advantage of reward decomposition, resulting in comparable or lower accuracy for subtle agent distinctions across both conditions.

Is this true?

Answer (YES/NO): NO